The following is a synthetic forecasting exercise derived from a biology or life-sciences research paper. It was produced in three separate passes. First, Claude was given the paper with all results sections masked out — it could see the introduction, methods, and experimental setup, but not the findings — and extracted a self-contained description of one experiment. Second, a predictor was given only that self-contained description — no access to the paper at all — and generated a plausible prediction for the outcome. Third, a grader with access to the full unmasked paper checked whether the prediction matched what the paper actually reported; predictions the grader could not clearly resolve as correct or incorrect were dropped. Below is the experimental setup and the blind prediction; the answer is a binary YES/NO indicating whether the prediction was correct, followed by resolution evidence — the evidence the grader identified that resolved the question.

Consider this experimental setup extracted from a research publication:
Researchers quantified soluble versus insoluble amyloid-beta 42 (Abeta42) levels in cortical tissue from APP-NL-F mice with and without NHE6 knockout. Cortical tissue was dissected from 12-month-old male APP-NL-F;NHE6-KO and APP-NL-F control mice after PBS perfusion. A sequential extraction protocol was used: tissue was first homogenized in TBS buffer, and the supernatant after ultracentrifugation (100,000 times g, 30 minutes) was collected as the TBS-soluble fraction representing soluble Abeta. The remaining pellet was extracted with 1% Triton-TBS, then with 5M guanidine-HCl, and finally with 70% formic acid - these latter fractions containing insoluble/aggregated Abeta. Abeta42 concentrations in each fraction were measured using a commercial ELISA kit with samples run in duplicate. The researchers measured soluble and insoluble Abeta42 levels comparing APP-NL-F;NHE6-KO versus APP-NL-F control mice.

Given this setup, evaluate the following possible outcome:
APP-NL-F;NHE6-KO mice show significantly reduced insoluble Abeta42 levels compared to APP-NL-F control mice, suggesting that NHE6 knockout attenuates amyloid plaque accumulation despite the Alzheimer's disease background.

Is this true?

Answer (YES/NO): YES